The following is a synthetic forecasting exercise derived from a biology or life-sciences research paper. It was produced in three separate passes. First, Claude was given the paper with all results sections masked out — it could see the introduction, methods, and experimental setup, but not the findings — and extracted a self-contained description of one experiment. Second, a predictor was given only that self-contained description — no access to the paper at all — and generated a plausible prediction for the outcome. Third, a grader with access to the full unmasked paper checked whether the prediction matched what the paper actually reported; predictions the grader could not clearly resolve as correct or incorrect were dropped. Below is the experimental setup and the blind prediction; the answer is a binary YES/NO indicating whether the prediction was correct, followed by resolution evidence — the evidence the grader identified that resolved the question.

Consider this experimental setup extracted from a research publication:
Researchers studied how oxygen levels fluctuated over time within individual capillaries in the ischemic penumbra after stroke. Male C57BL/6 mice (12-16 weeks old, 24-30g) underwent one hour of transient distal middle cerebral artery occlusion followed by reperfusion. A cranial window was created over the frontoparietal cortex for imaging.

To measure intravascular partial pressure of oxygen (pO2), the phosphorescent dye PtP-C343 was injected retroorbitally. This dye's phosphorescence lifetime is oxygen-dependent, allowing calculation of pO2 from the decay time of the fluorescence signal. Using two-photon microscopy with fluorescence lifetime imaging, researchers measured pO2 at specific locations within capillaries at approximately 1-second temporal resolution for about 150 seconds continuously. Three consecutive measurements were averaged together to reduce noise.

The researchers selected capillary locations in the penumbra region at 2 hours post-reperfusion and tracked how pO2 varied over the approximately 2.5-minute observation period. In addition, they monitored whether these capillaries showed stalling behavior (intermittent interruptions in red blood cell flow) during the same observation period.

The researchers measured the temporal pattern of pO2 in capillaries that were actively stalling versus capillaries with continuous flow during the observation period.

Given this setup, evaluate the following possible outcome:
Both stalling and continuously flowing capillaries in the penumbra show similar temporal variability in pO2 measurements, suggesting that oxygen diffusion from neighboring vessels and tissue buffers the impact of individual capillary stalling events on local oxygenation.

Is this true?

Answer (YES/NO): NO